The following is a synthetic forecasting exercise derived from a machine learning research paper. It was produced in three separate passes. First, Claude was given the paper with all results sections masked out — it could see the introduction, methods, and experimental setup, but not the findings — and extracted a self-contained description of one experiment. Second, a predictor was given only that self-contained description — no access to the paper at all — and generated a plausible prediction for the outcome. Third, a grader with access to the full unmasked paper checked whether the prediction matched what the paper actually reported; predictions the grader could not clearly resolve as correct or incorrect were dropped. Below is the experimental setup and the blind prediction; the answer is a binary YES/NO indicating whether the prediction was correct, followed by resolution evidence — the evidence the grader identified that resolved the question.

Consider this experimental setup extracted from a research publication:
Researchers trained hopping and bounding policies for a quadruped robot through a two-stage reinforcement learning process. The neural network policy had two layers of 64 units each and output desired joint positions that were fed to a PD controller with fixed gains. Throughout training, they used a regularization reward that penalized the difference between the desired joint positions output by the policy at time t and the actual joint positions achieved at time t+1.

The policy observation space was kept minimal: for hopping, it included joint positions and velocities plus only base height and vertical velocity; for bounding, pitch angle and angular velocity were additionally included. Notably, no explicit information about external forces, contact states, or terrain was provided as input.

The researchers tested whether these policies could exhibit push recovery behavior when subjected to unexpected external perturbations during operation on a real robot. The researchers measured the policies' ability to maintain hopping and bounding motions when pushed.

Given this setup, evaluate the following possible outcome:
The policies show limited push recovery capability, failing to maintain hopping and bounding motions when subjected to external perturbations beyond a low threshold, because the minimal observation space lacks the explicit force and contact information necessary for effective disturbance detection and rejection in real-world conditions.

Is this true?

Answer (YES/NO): NO